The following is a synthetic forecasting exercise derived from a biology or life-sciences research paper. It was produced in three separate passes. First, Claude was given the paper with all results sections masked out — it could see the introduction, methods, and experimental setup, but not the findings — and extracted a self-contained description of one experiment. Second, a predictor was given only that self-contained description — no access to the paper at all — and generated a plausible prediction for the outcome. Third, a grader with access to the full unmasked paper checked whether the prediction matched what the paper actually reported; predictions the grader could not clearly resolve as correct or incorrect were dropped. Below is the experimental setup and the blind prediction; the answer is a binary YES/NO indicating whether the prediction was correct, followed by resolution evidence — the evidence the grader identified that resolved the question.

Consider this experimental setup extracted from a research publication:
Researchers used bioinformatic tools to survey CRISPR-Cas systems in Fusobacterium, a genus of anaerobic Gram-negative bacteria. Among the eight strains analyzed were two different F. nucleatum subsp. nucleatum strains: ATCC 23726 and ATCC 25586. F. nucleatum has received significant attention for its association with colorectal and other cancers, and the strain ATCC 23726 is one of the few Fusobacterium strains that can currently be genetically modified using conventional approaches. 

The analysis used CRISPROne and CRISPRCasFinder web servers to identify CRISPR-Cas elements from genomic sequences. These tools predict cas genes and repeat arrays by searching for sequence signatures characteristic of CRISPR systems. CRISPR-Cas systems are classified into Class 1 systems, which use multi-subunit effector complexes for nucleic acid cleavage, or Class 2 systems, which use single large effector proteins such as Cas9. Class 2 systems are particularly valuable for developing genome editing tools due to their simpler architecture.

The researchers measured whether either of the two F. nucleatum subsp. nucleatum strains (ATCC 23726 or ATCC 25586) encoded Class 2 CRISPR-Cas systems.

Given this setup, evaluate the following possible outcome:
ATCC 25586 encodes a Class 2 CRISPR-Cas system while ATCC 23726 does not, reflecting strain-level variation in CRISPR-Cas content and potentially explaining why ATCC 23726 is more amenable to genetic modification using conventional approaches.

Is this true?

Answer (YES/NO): NO